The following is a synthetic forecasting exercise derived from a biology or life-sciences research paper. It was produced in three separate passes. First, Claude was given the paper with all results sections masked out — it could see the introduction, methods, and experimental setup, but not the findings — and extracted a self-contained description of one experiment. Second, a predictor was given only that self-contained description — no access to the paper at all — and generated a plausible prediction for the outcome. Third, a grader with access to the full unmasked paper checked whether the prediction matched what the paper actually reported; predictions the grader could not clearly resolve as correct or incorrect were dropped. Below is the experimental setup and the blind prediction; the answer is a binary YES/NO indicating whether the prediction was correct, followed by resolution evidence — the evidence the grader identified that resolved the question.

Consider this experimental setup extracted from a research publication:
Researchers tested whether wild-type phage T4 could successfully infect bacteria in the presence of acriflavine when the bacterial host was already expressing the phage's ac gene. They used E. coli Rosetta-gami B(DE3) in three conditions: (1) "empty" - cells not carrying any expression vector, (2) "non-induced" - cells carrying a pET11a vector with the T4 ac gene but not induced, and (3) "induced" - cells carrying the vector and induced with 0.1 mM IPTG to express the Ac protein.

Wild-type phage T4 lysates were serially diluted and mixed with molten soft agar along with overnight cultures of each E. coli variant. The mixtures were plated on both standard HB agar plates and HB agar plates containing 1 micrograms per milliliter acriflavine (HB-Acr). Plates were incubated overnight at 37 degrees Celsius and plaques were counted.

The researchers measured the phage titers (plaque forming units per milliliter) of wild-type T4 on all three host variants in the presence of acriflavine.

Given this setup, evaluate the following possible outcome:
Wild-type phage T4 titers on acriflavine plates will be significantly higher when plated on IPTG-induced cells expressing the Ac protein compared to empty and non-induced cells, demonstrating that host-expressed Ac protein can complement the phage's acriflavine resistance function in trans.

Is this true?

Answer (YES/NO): NO